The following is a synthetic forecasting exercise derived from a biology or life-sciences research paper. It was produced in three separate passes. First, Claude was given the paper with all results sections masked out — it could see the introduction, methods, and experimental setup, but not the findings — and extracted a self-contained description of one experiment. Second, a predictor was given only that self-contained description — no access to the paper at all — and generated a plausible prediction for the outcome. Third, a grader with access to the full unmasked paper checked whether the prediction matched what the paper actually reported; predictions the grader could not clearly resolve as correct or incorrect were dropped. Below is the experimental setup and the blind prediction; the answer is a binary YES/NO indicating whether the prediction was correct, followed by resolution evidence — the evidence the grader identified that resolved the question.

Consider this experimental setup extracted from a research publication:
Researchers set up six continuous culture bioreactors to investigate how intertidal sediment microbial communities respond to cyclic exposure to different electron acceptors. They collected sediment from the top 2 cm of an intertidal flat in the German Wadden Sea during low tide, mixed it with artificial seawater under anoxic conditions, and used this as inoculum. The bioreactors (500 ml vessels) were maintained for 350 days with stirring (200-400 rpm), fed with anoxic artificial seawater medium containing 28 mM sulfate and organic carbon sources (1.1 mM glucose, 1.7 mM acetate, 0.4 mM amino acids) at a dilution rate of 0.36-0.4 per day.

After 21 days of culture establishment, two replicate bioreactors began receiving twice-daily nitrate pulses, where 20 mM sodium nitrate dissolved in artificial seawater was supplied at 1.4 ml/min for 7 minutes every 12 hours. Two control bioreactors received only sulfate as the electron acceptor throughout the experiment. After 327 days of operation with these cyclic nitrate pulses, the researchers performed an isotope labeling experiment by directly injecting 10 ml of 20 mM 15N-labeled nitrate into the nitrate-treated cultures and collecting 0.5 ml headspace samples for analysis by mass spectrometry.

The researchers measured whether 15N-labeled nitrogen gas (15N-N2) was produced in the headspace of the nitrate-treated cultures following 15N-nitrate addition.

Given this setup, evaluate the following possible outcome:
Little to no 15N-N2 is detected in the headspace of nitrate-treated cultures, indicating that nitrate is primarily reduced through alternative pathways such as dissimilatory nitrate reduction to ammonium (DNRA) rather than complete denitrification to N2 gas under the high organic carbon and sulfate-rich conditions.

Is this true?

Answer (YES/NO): YES